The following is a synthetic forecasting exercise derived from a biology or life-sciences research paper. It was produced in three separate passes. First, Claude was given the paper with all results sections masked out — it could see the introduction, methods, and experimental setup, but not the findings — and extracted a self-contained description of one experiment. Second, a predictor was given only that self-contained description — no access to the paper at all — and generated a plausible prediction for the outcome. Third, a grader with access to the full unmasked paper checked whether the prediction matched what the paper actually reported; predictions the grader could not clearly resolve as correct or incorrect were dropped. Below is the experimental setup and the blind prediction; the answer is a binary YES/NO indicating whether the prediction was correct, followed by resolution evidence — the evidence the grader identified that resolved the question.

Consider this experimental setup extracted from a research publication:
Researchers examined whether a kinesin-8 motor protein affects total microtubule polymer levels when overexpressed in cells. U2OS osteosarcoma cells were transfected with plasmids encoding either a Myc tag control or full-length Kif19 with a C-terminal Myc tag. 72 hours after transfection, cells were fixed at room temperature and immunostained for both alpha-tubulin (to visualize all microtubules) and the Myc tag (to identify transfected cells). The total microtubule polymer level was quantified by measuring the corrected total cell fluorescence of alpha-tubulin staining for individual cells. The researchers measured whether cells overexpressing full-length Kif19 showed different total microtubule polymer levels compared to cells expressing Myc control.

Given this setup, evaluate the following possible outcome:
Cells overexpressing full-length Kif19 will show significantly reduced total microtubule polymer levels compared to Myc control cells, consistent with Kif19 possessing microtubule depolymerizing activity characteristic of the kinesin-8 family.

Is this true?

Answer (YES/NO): YES